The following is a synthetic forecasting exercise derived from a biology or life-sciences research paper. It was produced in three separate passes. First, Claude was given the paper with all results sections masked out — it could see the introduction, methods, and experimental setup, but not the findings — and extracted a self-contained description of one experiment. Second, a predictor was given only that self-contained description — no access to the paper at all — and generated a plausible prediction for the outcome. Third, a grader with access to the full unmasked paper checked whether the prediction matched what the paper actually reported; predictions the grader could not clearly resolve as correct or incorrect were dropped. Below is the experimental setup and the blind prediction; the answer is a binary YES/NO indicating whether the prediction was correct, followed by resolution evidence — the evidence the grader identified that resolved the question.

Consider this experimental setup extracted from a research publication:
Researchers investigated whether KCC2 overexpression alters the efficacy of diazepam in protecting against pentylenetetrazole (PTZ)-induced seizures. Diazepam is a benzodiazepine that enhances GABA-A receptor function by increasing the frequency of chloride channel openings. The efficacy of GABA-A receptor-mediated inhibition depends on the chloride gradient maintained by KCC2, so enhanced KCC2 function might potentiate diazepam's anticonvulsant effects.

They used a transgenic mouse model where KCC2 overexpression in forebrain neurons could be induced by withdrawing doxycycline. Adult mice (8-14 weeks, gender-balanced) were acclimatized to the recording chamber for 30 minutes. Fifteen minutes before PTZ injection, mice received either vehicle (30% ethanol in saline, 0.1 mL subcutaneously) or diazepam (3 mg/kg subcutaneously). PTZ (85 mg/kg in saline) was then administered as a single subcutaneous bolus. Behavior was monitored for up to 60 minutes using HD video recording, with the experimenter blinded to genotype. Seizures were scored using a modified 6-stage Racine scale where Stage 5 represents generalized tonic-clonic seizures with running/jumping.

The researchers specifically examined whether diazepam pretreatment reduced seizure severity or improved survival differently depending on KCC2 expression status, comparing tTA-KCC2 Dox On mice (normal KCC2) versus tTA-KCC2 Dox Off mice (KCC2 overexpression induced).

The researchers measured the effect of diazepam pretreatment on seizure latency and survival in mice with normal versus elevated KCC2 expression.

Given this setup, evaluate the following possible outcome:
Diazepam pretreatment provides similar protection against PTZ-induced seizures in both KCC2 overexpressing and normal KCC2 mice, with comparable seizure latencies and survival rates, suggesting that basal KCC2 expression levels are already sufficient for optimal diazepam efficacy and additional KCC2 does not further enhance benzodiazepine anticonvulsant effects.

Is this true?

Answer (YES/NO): YES